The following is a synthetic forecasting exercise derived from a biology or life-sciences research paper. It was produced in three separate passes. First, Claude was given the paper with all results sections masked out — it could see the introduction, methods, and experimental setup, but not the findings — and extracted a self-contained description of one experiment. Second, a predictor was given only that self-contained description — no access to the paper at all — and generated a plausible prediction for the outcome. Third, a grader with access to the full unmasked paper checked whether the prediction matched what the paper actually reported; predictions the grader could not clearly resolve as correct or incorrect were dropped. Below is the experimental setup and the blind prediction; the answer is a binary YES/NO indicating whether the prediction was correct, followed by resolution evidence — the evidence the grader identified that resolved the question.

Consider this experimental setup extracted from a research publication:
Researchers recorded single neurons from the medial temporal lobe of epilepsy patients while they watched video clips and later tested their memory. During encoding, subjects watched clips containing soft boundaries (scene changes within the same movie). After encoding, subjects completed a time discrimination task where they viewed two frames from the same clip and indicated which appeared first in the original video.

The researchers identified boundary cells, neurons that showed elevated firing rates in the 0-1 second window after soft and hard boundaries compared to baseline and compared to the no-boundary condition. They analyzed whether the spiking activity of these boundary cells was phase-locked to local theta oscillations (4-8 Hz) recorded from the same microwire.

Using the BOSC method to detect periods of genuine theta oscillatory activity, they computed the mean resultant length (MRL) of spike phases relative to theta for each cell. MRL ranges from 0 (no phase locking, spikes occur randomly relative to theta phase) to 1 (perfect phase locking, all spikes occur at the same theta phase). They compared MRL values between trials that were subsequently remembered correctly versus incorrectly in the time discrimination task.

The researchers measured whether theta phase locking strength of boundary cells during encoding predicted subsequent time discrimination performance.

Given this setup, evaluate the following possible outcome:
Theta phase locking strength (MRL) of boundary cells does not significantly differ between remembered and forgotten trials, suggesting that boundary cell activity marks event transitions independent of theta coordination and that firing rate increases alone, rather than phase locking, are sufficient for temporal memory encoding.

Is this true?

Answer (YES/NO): NO